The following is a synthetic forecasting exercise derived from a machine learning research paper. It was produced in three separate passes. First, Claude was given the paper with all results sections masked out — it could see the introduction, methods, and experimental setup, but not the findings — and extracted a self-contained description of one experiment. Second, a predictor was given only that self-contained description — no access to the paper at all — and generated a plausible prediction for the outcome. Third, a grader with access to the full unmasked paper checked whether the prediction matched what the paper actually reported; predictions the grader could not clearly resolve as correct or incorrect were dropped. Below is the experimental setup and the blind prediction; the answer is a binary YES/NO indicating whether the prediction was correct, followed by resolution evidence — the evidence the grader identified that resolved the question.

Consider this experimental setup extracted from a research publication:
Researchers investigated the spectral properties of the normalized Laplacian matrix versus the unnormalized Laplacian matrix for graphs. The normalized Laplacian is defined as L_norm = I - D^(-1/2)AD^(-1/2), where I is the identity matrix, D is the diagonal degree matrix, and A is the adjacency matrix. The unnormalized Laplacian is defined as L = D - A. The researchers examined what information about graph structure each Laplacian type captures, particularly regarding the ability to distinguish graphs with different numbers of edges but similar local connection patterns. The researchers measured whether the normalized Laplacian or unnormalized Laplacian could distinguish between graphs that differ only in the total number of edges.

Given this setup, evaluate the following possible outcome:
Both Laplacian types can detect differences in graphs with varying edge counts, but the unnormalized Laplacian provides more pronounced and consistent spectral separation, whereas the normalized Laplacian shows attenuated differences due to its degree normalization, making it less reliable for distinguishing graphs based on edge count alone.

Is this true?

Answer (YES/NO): NO